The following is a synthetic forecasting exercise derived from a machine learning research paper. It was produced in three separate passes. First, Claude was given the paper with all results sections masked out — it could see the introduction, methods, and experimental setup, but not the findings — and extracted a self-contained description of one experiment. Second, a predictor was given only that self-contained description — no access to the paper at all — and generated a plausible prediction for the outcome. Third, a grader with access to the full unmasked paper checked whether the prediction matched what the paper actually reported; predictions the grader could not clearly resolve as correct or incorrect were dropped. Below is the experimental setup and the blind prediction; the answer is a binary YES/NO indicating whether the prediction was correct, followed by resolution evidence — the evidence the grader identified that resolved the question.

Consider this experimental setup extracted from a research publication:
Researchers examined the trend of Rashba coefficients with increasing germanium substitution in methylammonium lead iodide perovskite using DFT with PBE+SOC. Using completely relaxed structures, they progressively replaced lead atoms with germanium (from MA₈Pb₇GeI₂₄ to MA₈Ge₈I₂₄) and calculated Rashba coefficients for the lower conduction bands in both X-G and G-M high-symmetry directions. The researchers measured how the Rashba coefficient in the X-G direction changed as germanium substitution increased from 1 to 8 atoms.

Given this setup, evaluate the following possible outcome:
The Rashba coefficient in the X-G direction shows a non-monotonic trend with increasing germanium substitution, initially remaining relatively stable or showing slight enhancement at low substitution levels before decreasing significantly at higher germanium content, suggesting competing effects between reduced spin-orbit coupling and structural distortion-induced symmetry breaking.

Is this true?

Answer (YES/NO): NO